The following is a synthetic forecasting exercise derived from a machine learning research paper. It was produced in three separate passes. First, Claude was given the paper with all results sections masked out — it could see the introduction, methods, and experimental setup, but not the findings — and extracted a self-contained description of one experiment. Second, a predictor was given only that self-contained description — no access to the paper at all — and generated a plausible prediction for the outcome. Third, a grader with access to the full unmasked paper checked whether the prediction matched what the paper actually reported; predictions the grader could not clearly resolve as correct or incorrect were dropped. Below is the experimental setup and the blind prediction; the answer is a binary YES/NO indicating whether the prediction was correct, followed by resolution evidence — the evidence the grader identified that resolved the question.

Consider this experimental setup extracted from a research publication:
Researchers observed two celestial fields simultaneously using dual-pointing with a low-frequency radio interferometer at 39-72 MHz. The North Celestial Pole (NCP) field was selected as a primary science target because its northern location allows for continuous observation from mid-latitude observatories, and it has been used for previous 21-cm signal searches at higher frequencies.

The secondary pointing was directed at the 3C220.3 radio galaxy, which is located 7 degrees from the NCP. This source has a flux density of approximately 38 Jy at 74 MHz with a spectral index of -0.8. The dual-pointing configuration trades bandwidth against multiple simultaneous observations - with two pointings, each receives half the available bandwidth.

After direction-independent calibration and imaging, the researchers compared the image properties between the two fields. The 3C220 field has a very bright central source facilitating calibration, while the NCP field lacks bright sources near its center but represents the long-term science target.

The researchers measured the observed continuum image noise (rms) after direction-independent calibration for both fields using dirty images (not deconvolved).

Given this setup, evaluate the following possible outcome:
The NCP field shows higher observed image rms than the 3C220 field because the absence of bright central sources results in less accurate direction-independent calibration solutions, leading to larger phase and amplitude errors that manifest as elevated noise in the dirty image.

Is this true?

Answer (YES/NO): NO